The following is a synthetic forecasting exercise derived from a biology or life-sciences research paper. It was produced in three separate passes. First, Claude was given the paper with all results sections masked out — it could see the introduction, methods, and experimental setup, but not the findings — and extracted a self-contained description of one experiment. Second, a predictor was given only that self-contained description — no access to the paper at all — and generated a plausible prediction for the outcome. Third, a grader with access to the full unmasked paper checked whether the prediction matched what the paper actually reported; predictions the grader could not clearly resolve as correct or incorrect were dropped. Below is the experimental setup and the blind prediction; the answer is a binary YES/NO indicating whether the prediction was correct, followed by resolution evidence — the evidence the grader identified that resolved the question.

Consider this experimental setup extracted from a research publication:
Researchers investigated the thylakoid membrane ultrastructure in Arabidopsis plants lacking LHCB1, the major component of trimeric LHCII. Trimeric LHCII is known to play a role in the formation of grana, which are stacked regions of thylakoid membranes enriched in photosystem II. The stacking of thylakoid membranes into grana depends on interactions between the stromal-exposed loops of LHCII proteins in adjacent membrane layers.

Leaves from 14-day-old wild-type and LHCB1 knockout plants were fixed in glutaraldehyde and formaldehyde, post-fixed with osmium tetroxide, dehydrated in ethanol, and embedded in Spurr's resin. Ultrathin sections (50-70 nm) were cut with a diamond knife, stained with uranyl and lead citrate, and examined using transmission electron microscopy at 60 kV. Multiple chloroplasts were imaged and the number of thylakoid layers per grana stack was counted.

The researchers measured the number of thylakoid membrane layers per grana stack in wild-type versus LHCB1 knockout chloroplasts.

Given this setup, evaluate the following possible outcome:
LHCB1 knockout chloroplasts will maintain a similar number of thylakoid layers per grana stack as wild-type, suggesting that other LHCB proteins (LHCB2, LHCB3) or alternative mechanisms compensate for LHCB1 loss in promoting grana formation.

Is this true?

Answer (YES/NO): NO